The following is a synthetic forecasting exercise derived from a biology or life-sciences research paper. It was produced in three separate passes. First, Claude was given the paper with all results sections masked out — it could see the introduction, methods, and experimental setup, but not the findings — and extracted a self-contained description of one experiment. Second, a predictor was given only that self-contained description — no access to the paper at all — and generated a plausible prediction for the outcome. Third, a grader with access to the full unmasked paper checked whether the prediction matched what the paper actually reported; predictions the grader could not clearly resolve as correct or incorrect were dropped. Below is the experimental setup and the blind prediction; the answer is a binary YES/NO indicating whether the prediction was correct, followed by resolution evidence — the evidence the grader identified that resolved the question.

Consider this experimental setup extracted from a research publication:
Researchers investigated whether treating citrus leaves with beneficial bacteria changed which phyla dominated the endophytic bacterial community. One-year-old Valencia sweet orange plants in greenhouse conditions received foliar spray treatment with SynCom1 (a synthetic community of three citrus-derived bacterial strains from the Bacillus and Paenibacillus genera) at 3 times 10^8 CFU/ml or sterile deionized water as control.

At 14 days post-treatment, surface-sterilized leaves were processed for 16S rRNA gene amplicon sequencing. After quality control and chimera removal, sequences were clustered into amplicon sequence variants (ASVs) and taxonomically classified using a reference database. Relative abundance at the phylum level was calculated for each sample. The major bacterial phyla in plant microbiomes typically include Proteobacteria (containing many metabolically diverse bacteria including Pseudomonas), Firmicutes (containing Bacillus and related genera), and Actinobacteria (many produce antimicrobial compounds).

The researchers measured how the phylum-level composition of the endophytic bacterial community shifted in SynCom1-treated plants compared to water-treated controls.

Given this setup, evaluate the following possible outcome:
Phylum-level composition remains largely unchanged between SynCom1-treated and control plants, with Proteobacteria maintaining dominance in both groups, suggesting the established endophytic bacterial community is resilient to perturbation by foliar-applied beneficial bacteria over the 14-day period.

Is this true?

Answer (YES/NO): NO